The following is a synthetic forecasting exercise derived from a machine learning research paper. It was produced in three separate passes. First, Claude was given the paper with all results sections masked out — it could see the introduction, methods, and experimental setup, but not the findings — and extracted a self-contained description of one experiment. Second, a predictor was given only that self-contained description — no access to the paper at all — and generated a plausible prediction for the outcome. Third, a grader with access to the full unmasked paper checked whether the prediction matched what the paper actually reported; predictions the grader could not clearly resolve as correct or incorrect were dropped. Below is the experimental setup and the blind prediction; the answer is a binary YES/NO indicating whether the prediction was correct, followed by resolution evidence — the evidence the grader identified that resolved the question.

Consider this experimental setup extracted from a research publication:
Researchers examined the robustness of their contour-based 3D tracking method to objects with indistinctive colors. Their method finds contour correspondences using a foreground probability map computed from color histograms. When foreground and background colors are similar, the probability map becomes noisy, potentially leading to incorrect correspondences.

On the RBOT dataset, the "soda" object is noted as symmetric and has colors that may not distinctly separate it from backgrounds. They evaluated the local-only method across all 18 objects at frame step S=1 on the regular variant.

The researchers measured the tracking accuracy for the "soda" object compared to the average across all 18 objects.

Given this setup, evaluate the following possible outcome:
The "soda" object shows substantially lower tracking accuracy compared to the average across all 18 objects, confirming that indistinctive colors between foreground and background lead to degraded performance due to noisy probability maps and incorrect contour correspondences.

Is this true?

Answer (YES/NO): NO